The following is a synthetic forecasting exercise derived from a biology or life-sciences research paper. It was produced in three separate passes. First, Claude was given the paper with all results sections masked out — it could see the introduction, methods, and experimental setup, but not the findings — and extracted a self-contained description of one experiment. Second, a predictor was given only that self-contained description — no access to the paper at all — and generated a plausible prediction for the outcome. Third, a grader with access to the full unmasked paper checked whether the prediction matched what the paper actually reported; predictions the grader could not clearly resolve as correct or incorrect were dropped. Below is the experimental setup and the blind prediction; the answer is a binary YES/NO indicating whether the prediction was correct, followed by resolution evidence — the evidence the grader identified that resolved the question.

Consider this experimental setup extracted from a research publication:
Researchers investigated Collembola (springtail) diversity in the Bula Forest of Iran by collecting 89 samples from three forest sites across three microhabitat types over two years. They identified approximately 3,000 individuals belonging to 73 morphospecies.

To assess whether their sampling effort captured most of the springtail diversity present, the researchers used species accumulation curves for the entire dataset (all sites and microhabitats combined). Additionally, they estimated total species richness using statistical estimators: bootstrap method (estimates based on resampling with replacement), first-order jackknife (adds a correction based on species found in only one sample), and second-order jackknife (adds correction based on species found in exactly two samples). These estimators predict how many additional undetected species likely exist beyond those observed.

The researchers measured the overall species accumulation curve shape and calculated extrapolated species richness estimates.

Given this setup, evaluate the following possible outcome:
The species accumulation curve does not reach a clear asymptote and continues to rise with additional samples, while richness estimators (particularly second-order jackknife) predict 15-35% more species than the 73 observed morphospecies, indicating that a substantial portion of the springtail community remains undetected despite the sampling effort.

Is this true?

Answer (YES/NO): NO